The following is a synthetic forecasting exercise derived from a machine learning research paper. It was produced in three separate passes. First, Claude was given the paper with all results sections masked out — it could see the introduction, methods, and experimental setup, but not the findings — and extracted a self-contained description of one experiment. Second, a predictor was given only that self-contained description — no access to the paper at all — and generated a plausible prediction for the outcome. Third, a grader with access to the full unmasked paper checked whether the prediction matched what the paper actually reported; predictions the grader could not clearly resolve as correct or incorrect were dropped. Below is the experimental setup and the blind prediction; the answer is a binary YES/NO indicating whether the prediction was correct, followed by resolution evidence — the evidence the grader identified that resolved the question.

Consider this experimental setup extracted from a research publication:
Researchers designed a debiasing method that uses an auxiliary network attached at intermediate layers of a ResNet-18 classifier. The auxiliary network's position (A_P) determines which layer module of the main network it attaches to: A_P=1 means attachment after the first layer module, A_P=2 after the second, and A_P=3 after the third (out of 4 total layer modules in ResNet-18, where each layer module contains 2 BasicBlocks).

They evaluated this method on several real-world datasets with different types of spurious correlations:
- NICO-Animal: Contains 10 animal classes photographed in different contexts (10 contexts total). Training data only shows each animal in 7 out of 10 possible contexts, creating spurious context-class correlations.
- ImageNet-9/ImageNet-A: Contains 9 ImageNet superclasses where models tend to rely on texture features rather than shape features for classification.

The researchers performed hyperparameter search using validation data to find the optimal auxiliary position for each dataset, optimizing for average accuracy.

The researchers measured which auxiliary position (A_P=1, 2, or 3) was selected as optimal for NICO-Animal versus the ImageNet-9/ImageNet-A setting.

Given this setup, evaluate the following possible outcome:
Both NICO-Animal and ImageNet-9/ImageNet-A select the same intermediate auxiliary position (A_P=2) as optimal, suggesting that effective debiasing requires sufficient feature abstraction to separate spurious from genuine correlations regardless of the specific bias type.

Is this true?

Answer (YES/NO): NO